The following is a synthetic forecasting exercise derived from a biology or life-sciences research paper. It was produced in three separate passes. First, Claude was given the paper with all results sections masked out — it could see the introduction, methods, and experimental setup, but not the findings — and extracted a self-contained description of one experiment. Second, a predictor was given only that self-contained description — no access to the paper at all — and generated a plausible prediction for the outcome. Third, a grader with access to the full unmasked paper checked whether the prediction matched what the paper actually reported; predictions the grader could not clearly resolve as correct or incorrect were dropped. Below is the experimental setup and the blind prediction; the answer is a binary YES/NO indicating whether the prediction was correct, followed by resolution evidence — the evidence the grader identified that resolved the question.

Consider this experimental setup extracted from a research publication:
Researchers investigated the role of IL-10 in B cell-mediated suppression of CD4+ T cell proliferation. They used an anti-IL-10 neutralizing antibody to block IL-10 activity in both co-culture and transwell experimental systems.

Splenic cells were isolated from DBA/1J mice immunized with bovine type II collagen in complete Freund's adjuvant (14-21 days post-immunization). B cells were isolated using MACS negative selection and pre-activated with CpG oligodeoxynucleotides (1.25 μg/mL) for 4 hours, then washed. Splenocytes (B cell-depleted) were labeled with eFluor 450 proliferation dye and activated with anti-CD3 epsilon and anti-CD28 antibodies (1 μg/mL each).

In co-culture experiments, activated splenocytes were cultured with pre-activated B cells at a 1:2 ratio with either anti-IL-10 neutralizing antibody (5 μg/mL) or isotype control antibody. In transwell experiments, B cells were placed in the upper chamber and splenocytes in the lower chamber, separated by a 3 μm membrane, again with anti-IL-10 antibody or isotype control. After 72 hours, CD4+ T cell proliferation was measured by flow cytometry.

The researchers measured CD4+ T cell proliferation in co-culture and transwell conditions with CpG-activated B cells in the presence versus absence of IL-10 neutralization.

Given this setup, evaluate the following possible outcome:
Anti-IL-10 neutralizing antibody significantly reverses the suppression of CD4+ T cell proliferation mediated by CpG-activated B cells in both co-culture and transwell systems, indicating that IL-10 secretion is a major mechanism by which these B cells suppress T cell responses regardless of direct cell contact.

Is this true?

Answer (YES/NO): NO